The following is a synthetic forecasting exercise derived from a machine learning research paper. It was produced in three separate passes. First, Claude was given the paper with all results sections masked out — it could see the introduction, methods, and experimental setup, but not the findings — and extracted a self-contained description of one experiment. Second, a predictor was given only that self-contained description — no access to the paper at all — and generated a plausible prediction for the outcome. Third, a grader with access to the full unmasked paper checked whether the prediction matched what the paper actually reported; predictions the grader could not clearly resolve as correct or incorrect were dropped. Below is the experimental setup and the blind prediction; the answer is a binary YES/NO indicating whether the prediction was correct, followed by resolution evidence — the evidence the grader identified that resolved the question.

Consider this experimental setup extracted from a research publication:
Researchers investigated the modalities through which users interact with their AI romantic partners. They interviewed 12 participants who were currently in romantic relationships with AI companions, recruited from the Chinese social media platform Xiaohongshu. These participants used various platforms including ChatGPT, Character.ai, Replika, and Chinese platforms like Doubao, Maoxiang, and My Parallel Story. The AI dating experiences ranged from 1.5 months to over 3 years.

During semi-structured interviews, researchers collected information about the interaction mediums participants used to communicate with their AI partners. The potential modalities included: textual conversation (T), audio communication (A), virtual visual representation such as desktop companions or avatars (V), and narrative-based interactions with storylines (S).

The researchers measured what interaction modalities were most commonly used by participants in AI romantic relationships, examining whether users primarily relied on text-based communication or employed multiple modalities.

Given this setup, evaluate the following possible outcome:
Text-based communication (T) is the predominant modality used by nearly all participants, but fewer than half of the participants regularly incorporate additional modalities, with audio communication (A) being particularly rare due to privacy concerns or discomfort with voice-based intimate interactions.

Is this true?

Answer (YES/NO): NO